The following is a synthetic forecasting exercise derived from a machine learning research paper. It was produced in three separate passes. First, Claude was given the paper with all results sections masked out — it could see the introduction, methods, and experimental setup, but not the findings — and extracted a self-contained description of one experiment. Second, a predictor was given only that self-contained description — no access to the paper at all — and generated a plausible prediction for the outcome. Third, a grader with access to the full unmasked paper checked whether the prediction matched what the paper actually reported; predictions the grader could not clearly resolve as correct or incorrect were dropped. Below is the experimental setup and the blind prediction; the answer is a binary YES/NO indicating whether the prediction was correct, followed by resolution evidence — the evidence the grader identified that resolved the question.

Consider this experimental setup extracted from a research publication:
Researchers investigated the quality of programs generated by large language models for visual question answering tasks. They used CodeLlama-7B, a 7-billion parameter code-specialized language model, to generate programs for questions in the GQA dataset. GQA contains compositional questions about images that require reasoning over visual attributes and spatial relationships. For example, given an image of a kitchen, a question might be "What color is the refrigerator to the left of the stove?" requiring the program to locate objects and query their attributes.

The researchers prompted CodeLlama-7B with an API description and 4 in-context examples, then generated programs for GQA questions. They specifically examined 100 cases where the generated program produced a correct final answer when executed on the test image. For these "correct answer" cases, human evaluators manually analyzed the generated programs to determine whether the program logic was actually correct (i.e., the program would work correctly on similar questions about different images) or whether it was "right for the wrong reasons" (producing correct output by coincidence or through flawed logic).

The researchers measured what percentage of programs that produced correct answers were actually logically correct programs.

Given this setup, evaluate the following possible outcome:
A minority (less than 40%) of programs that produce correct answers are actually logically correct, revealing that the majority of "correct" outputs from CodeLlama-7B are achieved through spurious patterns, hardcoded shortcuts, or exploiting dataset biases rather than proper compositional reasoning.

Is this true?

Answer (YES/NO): YES